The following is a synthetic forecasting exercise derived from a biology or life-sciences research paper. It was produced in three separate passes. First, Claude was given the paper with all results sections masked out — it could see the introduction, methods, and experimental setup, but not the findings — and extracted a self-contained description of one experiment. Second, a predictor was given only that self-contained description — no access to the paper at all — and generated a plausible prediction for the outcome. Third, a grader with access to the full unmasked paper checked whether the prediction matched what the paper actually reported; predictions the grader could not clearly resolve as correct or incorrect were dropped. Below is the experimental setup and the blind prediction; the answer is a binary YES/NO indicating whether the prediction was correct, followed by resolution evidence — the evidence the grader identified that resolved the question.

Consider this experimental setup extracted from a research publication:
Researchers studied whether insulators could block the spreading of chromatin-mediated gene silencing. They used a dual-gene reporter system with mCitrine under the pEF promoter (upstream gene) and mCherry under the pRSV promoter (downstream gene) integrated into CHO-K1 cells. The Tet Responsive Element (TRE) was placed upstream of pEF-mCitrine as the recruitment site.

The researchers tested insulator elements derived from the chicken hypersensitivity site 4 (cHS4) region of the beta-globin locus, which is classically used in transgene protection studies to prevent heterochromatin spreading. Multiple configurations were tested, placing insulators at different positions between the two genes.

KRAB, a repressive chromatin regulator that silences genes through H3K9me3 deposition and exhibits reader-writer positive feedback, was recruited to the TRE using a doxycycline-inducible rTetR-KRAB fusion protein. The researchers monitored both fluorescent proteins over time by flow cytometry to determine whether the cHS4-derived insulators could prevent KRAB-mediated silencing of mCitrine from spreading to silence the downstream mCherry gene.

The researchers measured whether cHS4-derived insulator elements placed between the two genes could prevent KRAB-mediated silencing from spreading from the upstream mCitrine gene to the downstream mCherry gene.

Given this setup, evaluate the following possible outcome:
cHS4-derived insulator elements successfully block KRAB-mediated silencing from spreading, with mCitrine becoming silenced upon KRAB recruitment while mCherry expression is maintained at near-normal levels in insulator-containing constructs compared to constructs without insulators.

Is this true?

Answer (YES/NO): NO